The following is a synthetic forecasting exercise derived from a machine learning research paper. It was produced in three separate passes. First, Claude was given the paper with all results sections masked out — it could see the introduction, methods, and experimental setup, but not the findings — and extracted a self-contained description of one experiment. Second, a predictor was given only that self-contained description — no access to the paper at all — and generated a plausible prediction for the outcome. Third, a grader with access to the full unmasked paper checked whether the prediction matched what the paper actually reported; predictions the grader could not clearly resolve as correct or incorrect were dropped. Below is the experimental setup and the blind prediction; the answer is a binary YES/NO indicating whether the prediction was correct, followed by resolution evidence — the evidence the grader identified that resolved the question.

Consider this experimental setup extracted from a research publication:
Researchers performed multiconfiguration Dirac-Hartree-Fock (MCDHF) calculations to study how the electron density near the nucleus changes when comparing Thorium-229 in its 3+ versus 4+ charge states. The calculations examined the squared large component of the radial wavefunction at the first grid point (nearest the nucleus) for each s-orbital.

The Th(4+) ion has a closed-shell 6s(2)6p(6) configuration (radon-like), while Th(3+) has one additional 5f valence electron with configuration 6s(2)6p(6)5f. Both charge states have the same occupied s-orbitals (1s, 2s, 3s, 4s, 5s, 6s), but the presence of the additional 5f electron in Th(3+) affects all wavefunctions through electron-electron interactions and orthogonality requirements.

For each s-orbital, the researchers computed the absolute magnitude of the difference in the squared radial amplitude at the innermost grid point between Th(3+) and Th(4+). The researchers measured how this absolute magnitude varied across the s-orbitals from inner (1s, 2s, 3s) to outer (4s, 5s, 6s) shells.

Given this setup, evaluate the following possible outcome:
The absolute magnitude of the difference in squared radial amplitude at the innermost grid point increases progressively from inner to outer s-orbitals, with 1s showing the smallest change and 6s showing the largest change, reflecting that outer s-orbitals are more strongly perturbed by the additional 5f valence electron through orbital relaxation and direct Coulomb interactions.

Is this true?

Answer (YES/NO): NO